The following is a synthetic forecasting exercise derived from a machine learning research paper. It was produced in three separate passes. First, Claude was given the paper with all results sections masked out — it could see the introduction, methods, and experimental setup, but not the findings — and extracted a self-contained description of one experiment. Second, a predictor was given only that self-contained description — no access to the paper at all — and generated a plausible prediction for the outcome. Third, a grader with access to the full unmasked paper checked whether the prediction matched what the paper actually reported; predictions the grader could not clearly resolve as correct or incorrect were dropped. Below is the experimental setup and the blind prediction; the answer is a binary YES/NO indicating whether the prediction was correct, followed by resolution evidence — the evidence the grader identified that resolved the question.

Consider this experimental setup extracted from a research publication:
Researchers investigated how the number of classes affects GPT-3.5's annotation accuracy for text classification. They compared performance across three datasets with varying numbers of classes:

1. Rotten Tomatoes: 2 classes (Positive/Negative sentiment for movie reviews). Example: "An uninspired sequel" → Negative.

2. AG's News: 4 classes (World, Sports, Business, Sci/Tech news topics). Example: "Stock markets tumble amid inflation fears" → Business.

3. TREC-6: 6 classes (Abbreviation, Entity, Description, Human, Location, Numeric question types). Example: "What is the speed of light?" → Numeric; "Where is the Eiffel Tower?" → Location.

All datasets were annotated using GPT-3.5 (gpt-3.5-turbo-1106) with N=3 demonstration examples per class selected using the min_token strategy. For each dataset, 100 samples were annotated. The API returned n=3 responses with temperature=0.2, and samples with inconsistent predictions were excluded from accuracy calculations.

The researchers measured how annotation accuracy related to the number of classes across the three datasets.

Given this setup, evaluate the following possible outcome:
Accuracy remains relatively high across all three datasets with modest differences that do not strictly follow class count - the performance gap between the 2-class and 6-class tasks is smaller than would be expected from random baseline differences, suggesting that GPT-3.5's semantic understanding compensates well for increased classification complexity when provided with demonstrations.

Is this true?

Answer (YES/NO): NO